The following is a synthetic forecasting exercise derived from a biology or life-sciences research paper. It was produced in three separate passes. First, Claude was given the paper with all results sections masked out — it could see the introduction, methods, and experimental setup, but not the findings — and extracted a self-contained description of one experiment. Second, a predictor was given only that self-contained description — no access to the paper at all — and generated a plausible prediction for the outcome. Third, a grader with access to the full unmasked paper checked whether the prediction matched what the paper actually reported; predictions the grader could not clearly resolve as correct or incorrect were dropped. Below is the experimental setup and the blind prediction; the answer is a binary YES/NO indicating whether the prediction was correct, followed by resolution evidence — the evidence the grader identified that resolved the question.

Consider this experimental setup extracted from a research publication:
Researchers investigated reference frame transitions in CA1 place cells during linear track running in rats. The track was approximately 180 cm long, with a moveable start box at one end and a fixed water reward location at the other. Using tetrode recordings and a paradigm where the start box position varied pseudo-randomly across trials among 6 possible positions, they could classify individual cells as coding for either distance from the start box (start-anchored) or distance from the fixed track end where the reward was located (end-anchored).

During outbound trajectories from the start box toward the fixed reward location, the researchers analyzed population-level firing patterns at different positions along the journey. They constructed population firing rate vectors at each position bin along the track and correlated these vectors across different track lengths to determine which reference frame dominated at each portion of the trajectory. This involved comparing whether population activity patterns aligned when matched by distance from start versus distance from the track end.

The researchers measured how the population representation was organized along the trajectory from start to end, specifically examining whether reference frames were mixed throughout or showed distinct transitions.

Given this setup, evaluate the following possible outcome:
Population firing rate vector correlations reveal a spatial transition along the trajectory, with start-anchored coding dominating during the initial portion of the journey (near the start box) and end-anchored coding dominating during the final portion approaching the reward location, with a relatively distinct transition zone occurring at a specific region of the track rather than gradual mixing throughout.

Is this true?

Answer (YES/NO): YES